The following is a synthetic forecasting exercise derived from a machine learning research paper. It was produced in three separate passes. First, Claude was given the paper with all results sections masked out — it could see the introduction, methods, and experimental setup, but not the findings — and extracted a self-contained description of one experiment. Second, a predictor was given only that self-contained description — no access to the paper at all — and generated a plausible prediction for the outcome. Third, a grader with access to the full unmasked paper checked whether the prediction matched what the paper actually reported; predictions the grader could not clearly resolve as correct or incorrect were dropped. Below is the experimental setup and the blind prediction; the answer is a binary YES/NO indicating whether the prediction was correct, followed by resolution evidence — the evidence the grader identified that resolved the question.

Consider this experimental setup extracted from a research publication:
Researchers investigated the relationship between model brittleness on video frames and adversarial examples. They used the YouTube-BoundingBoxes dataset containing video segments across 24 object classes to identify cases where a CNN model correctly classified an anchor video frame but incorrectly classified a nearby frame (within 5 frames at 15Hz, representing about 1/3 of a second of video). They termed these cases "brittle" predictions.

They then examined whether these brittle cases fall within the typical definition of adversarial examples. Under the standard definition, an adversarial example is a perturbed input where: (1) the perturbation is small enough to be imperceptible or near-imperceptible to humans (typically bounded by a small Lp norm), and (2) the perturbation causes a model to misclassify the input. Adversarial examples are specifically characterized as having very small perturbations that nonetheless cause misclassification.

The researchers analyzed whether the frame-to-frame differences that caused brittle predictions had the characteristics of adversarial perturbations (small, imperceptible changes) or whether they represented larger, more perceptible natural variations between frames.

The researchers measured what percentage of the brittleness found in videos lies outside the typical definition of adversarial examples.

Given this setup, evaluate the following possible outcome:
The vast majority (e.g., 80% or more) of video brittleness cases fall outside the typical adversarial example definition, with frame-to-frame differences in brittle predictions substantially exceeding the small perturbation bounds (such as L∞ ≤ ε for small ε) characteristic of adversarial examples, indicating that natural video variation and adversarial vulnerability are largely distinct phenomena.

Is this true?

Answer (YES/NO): YES